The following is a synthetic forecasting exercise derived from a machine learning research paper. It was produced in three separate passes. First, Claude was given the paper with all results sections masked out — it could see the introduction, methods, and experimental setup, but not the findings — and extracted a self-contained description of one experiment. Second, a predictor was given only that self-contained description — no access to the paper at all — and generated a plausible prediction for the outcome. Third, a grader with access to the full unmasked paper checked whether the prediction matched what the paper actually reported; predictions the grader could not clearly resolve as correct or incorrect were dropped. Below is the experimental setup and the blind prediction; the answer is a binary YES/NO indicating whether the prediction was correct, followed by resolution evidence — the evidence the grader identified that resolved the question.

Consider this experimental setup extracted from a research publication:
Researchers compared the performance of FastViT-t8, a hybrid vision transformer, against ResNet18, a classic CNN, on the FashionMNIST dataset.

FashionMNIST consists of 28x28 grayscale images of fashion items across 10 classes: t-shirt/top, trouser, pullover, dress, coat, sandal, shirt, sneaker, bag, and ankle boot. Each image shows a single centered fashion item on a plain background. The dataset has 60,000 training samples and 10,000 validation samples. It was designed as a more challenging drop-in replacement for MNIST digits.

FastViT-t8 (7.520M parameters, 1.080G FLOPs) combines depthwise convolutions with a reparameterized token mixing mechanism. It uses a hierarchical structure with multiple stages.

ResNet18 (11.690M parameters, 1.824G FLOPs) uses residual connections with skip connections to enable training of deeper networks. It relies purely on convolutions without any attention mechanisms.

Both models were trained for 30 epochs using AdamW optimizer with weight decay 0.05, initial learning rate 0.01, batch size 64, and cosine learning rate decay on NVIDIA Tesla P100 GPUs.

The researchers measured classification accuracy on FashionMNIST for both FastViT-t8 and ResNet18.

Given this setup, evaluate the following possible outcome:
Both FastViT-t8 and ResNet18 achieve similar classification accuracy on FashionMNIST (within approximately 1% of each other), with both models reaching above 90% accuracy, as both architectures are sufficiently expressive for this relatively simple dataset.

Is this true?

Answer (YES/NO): YES